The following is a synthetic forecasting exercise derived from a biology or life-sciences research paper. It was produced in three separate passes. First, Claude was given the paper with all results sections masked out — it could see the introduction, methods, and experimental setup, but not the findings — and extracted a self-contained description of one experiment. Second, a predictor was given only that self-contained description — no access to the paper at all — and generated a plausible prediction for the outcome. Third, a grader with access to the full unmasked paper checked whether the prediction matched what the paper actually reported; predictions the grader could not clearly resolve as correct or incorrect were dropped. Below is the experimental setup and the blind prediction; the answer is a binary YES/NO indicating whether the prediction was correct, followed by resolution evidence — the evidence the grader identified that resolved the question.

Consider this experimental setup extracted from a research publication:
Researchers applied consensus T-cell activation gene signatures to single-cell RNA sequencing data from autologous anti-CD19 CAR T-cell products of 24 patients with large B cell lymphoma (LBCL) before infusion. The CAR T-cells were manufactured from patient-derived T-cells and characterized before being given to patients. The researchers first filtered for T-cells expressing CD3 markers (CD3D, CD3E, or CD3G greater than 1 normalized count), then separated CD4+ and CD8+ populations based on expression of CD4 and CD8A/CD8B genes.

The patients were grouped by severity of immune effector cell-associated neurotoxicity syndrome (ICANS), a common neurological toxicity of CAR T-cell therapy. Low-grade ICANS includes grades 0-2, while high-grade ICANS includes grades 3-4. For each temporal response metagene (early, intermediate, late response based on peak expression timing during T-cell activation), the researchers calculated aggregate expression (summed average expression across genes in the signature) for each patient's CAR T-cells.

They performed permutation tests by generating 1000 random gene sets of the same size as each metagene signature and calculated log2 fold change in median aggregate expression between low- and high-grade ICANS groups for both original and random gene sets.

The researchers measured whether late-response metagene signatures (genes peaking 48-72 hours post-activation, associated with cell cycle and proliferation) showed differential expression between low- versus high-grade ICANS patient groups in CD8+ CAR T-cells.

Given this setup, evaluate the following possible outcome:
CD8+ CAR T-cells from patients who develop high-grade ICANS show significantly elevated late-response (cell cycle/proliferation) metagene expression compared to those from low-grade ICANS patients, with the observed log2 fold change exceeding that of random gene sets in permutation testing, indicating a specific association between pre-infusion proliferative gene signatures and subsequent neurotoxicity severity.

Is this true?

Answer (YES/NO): NO